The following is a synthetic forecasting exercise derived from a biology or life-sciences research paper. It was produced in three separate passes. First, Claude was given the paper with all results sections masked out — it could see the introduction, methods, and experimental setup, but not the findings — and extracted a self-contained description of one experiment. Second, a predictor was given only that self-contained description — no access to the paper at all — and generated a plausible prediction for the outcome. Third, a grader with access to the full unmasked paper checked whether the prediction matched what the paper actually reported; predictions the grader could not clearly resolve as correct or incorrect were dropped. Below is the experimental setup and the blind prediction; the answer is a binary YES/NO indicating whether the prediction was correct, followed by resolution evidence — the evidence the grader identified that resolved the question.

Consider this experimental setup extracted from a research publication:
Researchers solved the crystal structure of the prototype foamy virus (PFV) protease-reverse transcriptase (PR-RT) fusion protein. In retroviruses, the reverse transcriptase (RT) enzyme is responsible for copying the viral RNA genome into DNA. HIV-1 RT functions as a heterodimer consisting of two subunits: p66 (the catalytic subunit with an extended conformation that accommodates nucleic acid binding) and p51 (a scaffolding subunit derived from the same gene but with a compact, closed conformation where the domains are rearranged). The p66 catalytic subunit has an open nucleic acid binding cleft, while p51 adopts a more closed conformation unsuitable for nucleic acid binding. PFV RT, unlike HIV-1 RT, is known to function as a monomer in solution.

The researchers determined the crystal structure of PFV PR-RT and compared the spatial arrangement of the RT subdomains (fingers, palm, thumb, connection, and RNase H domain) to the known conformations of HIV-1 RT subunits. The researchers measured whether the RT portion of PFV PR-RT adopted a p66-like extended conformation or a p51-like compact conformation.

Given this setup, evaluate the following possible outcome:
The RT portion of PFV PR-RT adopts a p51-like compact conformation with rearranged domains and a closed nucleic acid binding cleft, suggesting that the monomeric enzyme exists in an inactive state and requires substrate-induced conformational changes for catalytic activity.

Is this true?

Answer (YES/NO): YES